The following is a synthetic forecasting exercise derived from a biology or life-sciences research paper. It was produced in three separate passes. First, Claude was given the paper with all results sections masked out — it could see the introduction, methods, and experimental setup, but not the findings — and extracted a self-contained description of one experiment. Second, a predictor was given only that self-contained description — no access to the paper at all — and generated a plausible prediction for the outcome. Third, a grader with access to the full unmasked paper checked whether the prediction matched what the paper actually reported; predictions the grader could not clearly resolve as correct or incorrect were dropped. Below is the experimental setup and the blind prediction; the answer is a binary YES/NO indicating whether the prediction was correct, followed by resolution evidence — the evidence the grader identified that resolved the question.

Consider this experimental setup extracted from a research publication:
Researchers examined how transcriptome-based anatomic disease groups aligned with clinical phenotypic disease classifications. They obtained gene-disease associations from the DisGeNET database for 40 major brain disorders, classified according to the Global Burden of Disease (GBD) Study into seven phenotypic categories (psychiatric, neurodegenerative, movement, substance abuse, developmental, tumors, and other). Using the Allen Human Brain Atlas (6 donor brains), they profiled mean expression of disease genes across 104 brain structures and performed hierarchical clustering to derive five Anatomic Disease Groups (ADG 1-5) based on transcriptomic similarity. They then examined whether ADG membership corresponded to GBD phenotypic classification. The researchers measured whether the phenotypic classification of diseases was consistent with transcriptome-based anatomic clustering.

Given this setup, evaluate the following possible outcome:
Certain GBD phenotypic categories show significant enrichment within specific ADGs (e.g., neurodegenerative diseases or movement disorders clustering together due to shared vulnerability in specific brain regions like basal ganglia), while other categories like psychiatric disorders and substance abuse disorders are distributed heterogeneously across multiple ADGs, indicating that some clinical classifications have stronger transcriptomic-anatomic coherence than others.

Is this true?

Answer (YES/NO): NO